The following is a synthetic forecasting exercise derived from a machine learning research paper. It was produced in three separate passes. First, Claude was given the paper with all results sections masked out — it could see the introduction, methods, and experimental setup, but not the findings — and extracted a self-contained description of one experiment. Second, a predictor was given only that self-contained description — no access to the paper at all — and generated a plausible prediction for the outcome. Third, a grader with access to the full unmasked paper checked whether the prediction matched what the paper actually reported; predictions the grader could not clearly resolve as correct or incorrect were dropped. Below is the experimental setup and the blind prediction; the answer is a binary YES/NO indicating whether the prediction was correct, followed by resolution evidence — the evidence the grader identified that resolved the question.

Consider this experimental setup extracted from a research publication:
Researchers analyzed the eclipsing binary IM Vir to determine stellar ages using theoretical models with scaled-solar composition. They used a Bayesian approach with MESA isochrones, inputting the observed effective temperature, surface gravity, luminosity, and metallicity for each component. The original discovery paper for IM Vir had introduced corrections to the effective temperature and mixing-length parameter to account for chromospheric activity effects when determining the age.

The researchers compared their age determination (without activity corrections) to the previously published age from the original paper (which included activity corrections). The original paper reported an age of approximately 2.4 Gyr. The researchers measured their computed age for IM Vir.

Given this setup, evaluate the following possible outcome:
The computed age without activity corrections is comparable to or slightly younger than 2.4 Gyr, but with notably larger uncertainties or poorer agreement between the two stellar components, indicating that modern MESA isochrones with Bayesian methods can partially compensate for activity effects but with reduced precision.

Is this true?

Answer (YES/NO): NO